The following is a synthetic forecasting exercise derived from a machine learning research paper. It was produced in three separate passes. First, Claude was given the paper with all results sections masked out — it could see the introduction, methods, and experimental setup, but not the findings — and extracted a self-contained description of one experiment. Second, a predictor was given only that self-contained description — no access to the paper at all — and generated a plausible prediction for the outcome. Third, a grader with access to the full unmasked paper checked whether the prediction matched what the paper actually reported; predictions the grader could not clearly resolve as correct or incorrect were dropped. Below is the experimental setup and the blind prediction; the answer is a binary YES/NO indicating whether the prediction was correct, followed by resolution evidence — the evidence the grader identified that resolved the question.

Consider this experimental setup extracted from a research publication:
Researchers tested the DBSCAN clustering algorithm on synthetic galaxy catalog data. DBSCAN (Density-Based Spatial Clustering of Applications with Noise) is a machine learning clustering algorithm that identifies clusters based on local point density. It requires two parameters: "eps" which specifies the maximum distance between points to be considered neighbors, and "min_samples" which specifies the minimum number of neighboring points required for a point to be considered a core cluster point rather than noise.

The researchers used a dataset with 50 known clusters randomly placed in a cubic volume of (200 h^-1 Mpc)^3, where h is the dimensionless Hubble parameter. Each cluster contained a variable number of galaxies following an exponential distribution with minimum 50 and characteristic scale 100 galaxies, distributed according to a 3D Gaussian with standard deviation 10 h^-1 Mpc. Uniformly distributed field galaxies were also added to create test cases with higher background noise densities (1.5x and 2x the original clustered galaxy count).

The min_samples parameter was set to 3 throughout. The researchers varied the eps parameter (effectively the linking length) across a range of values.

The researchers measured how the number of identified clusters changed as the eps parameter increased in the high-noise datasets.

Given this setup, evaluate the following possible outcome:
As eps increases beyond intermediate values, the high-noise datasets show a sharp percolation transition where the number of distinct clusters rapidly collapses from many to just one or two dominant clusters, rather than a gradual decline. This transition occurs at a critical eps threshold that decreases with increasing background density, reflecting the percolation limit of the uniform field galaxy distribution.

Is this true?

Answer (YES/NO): YES